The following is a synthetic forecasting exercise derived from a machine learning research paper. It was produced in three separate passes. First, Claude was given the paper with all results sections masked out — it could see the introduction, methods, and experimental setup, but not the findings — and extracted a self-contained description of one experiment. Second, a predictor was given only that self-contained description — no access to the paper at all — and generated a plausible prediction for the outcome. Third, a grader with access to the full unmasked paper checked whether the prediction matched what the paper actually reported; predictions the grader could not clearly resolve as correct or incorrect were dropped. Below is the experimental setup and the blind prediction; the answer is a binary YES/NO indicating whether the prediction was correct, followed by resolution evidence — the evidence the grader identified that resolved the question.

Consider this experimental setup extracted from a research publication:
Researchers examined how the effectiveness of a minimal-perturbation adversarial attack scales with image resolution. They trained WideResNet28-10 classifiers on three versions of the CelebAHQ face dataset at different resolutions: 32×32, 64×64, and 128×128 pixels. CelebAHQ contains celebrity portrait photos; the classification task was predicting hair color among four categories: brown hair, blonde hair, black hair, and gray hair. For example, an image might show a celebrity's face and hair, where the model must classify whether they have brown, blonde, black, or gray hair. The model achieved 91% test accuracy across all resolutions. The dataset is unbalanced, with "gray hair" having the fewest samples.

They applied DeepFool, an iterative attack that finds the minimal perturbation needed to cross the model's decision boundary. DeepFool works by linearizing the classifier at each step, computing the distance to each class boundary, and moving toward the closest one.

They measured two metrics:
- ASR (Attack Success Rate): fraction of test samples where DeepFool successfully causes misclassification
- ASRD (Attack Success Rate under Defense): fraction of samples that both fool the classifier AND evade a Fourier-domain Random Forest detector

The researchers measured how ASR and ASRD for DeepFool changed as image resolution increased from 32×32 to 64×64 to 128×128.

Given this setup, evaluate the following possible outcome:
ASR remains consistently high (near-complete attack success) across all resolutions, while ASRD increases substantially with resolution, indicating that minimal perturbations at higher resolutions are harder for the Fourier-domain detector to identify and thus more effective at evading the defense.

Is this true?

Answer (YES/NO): NO